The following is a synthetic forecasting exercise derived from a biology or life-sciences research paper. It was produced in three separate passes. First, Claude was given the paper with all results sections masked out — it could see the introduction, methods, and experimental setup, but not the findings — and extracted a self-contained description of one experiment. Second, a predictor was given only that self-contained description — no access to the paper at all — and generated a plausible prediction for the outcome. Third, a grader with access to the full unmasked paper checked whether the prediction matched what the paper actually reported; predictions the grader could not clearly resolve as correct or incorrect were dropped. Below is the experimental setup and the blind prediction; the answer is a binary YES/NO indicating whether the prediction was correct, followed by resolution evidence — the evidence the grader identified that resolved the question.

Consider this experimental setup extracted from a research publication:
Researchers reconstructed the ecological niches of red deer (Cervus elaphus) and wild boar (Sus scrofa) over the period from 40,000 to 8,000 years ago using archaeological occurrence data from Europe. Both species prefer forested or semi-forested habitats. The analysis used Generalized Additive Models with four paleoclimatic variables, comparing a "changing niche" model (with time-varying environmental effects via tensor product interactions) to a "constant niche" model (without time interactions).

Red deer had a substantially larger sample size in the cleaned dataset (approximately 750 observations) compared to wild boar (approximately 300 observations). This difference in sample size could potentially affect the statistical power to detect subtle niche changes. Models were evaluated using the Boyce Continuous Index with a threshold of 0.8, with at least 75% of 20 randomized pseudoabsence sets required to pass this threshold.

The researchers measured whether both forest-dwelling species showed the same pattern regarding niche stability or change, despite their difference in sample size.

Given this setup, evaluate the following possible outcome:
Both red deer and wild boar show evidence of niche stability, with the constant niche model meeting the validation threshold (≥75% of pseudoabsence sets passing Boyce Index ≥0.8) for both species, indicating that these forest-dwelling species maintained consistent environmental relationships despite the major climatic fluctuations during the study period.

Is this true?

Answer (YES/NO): YES